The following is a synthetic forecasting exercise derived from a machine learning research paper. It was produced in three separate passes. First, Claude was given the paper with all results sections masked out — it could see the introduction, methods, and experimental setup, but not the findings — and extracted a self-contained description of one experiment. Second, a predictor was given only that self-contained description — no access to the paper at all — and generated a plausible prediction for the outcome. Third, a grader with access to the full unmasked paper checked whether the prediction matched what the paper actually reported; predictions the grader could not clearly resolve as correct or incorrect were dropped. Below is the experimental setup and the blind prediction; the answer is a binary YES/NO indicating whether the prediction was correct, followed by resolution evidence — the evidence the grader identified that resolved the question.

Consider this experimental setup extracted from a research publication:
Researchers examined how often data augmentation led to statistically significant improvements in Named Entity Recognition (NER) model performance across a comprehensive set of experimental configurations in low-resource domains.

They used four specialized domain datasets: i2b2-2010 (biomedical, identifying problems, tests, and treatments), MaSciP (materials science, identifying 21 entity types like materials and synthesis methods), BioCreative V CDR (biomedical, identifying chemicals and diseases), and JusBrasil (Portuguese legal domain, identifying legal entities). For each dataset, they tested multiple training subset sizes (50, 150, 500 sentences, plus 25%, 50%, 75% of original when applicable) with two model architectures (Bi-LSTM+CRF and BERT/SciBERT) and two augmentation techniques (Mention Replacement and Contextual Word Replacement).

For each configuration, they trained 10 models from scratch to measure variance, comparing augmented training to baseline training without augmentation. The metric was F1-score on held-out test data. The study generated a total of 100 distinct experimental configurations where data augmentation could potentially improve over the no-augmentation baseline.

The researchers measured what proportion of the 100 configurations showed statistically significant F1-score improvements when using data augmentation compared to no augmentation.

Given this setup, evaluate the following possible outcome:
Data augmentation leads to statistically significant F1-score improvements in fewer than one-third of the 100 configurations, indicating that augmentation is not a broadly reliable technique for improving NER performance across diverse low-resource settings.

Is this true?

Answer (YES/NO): YES